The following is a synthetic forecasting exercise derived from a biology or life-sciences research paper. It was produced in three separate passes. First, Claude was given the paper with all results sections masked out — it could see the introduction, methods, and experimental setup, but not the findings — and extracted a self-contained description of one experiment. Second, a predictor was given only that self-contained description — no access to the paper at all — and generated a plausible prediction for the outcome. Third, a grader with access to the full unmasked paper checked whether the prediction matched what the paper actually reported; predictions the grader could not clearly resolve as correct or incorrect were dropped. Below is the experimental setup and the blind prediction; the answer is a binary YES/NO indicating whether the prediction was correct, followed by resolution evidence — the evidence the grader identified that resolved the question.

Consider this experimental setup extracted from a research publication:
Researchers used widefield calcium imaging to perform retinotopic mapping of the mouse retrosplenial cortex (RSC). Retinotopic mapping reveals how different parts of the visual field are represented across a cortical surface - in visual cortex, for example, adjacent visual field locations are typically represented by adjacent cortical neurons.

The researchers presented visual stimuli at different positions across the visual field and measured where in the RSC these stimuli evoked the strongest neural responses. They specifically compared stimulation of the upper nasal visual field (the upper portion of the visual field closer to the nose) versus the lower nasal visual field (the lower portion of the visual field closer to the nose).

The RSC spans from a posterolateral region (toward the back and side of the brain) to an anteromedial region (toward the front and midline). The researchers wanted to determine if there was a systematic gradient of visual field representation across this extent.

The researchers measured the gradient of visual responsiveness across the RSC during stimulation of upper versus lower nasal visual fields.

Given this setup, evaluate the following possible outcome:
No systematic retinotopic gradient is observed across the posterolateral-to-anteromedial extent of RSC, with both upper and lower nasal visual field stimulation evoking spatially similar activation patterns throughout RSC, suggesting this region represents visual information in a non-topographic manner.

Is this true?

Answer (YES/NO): NO